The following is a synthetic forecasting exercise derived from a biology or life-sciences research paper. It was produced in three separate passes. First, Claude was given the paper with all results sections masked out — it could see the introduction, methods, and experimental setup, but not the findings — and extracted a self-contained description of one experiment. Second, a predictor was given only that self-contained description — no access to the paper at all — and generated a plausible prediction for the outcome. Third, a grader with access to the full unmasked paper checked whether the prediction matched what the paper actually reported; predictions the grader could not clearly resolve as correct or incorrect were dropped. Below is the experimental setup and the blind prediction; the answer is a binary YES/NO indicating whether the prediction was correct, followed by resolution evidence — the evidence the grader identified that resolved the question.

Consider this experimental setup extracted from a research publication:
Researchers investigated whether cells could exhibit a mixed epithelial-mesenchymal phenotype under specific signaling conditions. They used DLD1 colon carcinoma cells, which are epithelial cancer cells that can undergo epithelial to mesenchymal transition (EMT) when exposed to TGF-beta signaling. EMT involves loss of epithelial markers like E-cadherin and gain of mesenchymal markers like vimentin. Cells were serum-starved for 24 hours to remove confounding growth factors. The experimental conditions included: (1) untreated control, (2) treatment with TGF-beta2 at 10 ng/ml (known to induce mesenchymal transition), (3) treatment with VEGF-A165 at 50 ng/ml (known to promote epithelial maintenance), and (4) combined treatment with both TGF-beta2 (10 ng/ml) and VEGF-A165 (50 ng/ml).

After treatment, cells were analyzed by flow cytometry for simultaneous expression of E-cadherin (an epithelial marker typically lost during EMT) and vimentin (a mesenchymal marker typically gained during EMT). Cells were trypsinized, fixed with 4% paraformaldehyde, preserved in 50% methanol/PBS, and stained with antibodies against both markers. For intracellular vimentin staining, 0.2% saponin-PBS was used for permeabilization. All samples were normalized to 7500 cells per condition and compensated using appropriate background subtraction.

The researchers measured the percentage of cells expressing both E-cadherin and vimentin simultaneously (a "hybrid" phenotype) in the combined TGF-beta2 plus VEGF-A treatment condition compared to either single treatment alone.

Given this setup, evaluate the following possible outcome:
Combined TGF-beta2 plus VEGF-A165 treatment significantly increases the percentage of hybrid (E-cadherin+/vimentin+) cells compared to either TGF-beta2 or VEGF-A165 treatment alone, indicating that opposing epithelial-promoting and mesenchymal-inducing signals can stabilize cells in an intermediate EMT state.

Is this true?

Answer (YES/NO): YES